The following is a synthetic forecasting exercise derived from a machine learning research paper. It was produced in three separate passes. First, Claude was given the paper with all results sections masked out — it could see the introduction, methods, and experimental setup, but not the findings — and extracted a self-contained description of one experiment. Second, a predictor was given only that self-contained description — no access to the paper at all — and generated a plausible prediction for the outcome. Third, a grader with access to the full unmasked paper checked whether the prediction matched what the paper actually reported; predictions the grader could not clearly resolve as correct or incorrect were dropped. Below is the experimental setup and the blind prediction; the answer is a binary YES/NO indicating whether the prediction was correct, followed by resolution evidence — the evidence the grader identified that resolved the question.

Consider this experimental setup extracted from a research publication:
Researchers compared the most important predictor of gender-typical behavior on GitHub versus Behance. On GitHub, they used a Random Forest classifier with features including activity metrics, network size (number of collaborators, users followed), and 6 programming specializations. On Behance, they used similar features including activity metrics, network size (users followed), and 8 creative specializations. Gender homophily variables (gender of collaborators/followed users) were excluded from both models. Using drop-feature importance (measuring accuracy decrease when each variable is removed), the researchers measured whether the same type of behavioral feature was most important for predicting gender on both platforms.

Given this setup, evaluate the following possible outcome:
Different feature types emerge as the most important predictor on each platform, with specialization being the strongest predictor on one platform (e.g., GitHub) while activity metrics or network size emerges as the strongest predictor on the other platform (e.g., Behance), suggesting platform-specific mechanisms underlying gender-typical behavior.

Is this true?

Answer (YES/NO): YES